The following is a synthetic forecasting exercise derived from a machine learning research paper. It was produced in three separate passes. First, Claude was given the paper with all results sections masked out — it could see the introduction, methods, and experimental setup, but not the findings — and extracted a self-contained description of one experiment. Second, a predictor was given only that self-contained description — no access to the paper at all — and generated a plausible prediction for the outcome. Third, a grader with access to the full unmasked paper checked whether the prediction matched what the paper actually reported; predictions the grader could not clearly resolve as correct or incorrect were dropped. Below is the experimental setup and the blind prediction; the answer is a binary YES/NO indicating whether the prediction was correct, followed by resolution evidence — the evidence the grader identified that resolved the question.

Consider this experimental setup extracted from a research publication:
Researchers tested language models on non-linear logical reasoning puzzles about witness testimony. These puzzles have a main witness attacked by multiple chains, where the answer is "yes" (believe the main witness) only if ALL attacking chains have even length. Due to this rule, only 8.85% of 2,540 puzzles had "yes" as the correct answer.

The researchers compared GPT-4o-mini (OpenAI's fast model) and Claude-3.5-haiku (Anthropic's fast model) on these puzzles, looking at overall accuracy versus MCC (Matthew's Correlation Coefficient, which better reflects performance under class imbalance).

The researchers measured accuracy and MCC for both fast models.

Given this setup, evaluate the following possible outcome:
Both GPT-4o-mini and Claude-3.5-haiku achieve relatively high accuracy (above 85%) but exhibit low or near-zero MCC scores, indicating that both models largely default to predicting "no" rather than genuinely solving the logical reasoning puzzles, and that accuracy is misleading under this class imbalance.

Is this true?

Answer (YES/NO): NO